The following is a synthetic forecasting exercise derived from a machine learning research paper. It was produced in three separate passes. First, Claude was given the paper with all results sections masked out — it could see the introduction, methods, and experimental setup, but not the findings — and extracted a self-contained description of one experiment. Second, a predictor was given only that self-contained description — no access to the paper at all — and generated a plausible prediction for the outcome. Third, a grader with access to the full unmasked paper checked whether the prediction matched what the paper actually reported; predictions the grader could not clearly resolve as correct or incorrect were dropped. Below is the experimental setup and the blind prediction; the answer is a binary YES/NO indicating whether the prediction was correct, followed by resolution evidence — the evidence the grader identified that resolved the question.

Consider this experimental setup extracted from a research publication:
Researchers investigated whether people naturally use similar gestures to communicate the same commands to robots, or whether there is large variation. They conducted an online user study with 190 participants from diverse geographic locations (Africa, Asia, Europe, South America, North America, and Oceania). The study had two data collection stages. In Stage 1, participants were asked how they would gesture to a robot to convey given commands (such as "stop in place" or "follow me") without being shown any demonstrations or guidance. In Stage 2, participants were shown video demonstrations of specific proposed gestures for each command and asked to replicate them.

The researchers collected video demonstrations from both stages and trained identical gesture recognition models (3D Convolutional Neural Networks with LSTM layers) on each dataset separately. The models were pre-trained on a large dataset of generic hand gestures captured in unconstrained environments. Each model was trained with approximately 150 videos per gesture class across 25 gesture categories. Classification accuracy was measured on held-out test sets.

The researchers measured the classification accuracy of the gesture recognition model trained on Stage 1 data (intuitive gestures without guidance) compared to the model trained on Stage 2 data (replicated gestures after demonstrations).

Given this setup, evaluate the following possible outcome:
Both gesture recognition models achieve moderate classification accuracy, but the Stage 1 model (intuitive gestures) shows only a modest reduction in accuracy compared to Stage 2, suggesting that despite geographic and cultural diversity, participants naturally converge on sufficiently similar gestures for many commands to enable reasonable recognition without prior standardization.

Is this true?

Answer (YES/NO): NO